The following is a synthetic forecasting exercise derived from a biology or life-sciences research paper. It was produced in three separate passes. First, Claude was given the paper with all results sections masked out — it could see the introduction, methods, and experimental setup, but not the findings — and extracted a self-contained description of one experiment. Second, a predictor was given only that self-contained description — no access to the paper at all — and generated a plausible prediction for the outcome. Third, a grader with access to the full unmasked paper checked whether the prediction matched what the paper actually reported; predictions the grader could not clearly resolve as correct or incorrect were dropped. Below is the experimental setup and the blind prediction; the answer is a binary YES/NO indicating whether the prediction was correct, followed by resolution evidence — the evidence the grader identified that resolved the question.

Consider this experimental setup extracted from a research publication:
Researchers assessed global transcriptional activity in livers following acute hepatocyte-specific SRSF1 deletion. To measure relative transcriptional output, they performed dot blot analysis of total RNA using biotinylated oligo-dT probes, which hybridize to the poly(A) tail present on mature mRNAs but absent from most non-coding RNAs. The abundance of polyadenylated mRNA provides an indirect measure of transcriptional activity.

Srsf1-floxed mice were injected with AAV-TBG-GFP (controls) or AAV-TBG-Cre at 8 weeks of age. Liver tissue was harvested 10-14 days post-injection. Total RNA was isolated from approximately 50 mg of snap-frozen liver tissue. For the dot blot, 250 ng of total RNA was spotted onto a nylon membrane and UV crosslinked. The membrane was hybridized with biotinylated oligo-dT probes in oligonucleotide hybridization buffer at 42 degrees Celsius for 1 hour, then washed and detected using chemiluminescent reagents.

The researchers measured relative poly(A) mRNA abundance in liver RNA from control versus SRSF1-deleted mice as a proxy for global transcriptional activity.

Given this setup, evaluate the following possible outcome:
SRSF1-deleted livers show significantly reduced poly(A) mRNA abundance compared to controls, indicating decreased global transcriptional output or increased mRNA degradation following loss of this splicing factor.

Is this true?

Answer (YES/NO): YES